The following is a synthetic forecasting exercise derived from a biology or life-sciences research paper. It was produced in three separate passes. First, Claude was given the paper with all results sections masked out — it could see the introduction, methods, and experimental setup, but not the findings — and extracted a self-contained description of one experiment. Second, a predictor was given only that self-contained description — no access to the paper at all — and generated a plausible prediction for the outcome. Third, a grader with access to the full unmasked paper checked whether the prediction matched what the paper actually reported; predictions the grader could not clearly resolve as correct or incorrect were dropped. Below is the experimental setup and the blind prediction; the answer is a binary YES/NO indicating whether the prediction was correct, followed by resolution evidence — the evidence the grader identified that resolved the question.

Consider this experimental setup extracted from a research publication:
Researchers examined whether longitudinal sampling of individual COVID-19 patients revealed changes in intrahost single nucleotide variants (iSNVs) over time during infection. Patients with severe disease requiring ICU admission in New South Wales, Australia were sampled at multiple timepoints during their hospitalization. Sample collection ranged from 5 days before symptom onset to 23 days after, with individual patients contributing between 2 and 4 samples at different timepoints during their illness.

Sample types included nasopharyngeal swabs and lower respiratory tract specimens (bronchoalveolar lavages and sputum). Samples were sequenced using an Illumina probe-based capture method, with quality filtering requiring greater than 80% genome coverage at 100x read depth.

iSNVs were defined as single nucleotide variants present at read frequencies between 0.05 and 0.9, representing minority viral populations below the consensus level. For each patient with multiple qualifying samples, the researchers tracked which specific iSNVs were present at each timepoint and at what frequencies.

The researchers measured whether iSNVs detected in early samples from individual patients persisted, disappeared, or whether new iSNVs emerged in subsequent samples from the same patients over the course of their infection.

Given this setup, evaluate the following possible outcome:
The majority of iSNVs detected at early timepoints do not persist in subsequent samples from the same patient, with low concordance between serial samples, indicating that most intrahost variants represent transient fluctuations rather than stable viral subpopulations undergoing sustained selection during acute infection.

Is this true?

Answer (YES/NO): YES